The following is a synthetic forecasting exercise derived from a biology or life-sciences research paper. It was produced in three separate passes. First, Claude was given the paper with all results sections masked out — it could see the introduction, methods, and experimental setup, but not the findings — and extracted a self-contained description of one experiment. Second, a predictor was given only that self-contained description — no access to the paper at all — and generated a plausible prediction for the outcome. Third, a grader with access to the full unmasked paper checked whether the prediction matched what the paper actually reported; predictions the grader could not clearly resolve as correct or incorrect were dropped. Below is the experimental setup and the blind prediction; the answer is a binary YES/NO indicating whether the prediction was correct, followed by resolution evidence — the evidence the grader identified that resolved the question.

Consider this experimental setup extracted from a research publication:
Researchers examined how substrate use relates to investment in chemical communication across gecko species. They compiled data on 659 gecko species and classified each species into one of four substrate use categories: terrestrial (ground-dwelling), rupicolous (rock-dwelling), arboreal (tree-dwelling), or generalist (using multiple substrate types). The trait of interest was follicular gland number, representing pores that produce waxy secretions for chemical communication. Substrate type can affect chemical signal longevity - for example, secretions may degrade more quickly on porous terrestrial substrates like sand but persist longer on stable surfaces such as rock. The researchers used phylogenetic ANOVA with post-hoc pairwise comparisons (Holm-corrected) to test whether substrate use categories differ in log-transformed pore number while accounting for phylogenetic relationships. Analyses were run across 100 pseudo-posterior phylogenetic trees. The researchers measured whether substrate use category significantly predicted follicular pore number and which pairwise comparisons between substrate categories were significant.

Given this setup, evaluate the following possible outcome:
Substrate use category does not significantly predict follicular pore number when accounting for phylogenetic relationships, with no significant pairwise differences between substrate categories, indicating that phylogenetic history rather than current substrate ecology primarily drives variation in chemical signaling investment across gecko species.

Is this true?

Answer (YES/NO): NO